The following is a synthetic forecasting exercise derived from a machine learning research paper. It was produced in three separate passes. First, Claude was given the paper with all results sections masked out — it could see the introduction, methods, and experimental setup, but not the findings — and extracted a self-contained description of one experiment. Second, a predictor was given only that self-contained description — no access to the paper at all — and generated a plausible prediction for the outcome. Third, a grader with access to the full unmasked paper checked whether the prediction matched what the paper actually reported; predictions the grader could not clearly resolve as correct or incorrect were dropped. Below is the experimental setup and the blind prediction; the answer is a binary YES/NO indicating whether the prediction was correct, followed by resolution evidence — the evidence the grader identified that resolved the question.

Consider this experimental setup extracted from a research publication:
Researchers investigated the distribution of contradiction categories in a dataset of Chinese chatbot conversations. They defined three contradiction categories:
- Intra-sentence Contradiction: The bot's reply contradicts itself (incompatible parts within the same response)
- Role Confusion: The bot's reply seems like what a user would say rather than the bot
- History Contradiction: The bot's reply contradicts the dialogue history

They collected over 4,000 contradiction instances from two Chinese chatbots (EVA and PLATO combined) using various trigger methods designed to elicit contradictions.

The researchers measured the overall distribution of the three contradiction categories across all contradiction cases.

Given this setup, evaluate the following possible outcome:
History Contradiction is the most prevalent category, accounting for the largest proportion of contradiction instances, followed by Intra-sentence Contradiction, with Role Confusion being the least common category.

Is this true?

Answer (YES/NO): NO